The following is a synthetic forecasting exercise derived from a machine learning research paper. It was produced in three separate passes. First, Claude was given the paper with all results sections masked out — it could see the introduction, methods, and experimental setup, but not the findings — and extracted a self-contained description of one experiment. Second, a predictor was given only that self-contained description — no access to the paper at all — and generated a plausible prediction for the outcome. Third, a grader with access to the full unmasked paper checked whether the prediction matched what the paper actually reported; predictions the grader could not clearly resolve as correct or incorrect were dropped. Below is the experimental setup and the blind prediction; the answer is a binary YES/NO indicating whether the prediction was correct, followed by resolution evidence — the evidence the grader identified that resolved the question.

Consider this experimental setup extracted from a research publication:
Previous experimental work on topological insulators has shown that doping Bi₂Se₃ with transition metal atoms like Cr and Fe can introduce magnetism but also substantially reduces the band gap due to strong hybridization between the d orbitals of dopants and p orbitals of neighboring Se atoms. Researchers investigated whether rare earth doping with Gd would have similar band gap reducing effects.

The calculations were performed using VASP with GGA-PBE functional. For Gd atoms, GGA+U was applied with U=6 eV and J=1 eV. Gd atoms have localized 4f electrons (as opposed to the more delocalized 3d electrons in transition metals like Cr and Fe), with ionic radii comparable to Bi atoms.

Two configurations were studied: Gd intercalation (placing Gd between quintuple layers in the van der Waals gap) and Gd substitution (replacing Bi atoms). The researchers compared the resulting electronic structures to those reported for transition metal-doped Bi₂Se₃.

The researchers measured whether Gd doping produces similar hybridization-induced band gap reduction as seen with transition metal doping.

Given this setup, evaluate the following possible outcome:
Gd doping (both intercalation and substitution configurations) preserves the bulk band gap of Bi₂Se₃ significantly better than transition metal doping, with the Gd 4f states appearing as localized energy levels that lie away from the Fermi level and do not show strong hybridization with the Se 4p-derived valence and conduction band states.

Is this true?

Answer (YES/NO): NO